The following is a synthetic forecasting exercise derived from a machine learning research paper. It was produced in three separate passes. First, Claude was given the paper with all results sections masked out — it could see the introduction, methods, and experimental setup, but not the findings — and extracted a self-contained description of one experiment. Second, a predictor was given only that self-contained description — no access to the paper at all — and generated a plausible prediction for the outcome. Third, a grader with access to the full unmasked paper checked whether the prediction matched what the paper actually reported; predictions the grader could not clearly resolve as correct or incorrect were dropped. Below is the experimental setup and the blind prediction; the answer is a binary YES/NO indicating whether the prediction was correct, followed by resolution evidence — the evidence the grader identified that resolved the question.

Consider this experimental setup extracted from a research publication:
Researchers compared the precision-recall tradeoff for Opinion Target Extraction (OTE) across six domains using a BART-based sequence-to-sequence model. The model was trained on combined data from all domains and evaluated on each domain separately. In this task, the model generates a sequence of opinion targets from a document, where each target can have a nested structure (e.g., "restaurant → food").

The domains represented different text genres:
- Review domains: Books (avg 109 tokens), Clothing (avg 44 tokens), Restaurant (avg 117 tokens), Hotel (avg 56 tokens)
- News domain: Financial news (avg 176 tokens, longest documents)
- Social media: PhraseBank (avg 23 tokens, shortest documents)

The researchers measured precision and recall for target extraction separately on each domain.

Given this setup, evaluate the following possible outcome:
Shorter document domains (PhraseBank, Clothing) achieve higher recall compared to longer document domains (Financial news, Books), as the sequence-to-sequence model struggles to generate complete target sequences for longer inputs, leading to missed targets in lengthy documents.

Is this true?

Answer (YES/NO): YES